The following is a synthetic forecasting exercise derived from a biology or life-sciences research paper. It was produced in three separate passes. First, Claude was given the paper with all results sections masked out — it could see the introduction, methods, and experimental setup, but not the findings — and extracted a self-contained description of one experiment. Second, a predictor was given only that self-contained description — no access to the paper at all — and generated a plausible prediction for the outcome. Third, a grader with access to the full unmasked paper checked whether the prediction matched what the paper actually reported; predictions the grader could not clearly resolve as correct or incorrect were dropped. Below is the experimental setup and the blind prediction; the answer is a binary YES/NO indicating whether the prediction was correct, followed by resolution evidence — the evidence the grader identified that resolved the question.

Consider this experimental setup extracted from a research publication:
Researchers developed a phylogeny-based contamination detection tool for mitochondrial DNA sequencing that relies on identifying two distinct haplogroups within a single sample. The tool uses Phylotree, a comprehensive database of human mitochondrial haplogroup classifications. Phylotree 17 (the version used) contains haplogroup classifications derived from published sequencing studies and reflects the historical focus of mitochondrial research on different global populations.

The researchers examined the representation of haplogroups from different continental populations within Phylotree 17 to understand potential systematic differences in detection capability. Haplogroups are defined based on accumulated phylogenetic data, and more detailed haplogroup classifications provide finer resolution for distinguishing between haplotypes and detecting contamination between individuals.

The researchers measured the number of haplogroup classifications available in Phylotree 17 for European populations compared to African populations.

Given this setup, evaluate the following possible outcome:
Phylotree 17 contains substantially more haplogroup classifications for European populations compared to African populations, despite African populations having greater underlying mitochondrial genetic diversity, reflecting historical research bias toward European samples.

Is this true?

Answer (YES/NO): YES